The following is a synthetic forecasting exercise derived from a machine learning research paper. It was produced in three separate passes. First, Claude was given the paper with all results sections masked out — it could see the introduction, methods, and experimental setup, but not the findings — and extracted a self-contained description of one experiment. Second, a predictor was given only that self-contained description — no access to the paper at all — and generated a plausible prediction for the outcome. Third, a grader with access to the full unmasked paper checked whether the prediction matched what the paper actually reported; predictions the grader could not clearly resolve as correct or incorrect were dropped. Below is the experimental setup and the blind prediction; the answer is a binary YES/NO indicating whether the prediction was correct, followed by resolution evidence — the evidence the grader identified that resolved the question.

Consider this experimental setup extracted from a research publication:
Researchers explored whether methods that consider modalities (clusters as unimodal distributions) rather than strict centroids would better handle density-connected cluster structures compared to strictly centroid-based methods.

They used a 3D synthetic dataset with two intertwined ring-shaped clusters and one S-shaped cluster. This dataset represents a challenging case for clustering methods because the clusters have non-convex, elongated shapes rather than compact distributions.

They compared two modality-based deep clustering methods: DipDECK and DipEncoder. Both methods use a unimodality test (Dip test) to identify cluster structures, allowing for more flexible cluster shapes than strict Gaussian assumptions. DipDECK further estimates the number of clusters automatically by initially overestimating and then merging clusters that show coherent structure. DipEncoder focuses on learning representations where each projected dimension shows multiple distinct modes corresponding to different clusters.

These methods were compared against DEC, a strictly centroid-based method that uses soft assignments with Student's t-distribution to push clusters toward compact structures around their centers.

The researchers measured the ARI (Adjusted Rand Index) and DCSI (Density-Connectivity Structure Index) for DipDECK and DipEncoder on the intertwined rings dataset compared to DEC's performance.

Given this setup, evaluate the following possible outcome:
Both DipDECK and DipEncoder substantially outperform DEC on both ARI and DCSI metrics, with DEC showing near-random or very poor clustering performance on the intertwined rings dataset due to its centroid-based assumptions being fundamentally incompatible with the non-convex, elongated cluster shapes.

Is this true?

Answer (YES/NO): NO